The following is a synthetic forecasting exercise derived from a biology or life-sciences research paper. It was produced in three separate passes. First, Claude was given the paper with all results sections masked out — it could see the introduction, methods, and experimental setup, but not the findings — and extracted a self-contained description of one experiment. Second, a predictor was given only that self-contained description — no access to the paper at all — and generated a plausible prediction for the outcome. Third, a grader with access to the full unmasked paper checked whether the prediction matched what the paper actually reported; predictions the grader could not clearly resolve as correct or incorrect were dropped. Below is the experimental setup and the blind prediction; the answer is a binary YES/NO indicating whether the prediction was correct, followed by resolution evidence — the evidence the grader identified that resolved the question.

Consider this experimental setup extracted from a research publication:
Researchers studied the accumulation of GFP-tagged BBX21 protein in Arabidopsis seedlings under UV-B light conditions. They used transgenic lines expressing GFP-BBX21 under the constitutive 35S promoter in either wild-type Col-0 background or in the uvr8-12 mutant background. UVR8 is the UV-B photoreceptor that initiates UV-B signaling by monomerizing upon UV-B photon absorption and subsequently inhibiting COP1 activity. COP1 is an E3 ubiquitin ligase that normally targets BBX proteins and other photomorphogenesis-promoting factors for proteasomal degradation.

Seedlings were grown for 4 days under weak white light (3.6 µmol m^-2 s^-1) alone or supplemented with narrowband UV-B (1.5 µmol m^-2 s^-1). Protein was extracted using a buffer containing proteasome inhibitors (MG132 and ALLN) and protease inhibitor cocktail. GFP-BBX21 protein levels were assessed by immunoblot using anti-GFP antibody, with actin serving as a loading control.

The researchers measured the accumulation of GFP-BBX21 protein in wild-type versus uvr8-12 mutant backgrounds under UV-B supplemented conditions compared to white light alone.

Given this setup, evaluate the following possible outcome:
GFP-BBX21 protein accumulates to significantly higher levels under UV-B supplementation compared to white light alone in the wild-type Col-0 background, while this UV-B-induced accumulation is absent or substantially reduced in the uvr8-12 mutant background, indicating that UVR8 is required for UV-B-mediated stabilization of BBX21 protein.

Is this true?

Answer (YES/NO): YES